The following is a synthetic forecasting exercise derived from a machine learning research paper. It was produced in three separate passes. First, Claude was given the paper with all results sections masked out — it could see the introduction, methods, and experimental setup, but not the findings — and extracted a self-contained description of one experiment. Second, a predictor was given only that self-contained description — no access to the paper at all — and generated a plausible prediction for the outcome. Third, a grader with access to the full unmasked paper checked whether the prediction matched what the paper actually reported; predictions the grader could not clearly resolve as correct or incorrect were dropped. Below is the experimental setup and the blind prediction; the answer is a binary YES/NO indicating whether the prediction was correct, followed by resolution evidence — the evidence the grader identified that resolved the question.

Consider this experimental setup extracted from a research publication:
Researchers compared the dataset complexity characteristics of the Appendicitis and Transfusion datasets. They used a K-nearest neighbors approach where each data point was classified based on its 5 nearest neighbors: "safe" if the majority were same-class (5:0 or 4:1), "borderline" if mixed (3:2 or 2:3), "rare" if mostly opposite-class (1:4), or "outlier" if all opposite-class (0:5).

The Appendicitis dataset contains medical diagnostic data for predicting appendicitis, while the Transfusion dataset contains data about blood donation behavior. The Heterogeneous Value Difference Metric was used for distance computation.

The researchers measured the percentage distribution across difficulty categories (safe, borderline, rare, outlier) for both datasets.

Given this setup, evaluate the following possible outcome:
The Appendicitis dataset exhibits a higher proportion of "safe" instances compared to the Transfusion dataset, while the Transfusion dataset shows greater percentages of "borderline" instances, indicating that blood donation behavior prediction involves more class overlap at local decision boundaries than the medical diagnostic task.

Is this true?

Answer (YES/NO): YES